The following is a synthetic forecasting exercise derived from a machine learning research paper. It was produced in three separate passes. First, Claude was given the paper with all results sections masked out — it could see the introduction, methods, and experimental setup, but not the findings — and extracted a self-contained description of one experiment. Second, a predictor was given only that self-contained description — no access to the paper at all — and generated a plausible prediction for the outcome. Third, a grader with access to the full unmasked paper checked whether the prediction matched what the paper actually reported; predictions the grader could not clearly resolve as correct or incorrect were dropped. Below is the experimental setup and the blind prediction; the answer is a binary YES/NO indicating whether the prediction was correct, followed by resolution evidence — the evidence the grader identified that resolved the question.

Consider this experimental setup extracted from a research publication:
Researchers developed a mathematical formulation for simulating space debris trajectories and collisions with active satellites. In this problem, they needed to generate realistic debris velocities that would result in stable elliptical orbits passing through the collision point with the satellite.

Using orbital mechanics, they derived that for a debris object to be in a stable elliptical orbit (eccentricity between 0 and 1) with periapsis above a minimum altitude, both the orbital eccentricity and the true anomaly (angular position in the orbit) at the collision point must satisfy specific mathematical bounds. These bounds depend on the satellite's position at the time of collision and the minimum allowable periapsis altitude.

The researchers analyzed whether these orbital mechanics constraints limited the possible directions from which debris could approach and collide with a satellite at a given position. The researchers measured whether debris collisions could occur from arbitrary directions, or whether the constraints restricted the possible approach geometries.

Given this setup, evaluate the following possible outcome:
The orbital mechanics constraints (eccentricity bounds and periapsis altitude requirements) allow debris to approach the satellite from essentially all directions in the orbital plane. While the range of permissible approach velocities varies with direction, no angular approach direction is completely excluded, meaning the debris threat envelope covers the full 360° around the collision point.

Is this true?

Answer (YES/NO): NO